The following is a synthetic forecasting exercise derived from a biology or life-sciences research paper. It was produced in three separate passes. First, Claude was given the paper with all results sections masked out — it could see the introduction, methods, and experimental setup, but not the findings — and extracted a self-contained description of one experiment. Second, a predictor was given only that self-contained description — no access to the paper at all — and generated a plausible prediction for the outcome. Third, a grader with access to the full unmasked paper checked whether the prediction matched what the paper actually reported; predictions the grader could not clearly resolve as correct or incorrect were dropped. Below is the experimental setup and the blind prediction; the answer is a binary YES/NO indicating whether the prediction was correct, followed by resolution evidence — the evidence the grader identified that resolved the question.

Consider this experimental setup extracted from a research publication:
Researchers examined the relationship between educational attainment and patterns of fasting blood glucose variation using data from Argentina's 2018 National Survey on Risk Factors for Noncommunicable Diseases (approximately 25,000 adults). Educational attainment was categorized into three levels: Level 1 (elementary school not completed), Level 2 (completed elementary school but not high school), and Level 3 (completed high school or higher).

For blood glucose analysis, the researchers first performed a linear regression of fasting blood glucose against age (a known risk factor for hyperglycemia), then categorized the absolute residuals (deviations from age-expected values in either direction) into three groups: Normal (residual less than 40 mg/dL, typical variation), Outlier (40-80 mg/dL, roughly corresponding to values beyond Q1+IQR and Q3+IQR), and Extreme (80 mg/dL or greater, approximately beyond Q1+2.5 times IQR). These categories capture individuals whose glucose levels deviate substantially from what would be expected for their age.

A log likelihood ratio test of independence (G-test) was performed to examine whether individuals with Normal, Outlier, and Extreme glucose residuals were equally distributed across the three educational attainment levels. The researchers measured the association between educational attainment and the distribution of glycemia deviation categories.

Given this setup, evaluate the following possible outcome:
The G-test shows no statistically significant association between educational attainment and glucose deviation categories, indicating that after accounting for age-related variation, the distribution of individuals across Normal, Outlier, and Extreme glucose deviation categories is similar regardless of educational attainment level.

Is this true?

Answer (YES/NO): NO